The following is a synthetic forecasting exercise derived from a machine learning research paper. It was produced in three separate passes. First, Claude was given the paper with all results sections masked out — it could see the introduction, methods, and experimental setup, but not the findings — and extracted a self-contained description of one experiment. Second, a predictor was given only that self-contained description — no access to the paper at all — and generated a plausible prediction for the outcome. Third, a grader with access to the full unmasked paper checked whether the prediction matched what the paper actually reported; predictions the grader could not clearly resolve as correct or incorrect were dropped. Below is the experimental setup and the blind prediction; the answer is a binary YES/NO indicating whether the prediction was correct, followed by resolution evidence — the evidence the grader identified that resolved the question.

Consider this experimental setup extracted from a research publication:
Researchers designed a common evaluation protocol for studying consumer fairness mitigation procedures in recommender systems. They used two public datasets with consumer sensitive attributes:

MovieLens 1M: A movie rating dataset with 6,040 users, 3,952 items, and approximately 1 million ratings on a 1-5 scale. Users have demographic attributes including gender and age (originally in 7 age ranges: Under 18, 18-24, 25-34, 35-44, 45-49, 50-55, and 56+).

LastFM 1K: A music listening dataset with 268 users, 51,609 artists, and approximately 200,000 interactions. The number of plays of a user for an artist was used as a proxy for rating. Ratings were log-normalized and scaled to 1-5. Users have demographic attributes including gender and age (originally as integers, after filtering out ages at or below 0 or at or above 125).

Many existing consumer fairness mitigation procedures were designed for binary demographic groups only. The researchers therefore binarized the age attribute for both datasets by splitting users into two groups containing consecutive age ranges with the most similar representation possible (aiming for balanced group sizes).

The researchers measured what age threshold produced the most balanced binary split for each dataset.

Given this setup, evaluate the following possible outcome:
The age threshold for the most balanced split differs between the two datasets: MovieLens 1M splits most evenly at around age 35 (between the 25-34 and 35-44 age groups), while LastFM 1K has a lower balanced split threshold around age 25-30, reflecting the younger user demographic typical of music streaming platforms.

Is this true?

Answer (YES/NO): YES